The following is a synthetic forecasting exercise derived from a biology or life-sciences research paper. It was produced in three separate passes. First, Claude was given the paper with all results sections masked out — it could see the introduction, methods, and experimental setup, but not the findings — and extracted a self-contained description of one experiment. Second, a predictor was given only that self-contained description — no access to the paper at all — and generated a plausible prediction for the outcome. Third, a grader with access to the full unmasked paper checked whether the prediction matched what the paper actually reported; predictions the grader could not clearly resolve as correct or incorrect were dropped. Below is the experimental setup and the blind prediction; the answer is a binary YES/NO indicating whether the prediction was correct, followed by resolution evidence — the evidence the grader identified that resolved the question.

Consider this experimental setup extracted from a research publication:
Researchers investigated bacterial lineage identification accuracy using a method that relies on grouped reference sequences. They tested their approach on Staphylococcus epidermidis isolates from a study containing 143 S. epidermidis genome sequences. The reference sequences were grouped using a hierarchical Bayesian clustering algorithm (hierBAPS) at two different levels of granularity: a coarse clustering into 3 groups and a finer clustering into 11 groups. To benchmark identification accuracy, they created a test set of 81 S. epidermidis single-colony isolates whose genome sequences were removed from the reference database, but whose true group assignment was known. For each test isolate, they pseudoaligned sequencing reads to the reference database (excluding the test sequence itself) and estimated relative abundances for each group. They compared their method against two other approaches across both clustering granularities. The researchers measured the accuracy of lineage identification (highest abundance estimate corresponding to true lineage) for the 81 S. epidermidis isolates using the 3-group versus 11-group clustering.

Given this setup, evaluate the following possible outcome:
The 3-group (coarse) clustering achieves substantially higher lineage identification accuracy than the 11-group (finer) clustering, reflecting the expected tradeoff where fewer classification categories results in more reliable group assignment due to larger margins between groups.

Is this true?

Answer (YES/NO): NO